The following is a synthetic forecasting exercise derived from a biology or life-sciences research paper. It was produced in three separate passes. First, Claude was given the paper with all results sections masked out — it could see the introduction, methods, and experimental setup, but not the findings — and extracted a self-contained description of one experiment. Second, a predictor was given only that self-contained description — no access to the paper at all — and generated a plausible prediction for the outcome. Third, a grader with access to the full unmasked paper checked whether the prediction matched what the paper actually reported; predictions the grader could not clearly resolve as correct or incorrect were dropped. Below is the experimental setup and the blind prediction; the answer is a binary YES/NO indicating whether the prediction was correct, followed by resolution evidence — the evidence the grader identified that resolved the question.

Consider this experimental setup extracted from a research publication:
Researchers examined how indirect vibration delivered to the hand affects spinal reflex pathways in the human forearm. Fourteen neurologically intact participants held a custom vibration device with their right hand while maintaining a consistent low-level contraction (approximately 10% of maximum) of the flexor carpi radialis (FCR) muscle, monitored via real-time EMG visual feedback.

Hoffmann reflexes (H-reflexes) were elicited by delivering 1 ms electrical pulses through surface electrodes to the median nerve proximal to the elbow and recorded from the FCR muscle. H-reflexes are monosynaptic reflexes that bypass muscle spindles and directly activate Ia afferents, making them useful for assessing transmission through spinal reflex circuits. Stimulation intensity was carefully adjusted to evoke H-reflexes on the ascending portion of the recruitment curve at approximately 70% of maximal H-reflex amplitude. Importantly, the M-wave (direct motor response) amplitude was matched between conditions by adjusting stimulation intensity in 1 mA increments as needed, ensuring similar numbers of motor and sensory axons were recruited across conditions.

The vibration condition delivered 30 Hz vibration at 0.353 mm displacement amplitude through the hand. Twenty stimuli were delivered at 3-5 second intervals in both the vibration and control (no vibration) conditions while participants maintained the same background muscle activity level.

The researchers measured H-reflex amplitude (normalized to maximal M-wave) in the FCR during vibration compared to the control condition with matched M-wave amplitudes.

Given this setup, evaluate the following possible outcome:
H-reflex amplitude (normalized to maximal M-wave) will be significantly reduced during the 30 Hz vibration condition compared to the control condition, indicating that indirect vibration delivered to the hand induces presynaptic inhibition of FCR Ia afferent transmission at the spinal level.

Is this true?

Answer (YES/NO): YES